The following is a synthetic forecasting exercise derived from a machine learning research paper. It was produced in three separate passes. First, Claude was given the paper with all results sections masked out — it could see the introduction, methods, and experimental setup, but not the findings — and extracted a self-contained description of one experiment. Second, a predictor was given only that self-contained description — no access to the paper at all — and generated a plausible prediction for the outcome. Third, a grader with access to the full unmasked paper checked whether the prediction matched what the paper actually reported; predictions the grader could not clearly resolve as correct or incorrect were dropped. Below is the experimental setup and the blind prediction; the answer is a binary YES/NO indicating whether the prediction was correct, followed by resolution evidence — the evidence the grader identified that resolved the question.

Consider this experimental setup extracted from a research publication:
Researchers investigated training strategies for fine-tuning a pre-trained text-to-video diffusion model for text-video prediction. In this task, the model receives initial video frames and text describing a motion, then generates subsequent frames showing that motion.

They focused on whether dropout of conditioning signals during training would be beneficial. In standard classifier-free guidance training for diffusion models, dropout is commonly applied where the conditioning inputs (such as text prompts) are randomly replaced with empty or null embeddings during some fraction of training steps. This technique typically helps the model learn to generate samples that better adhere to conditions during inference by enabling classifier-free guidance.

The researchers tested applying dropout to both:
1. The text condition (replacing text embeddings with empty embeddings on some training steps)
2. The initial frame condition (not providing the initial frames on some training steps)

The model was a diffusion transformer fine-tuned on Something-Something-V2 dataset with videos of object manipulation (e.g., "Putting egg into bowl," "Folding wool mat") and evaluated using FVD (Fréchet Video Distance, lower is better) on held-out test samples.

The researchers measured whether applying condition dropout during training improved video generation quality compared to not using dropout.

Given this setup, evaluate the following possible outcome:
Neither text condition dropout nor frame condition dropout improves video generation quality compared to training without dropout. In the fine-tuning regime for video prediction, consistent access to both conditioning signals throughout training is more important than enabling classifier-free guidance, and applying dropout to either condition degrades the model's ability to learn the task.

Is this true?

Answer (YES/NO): YES